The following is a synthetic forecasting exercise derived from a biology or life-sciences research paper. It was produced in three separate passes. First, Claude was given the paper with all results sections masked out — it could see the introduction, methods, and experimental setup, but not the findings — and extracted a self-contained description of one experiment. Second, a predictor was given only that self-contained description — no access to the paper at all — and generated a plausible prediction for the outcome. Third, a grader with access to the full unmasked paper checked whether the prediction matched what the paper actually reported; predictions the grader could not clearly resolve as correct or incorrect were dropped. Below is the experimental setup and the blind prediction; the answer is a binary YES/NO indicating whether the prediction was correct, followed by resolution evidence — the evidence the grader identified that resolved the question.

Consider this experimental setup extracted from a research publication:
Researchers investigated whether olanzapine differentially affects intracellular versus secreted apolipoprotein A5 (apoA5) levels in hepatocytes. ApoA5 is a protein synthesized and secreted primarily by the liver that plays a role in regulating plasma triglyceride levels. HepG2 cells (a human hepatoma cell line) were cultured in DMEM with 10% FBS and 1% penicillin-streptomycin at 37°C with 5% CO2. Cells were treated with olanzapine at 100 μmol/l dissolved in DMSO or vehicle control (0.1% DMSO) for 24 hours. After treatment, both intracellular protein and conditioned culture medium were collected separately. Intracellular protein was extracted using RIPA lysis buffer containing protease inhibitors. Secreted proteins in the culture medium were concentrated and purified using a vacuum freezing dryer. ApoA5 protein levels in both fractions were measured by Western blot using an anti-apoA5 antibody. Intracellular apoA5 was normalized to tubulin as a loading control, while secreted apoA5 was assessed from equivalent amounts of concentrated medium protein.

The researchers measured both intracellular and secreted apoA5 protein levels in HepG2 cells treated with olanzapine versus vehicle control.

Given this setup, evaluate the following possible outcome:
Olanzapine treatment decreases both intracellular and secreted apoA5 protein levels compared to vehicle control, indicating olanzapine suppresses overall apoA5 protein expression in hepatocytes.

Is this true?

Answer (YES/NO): NO